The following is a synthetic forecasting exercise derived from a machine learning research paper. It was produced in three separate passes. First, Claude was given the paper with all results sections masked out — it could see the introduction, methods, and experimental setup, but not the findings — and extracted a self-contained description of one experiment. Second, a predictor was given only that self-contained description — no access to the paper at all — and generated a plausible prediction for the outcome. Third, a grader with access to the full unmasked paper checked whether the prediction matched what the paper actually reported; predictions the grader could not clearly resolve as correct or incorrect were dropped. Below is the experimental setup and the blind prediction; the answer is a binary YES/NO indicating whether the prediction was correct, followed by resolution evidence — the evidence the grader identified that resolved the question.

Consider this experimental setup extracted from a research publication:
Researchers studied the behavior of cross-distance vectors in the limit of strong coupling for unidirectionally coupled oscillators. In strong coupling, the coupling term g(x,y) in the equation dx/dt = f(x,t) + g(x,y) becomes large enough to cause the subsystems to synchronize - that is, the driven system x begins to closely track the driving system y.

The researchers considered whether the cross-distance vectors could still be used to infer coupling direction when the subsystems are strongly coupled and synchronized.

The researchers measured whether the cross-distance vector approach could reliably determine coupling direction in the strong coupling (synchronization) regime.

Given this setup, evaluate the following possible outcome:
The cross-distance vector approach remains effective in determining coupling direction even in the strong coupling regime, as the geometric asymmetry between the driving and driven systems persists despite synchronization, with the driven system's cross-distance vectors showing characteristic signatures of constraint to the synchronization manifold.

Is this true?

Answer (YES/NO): NO